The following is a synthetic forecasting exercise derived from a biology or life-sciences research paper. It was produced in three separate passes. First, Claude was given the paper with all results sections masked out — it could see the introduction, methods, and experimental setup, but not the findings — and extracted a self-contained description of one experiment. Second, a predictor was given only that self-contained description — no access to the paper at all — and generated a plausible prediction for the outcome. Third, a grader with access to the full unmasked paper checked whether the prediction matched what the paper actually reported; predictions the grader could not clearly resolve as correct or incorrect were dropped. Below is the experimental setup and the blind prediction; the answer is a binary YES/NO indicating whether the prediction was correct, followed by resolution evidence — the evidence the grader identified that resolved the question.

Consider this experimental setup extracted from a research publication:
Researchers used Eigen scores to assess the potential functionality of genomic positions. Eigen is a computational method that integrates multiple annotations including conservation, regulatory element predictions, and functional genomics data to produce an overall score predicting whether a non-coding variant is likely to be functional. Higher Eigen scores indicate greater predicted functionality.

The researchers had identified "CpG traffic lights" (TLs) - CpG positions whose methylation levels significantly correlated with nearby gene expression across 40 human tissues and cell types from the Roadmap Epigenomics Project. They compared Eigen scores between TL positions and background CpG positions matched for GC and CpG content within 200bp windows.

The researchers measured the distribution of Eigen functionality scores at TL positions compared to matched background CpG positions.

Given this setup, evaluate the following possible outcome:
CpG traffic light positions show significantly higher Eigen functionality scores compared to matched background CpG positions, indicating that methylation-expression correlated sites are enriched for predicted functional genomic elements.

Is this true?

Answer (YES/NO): YES